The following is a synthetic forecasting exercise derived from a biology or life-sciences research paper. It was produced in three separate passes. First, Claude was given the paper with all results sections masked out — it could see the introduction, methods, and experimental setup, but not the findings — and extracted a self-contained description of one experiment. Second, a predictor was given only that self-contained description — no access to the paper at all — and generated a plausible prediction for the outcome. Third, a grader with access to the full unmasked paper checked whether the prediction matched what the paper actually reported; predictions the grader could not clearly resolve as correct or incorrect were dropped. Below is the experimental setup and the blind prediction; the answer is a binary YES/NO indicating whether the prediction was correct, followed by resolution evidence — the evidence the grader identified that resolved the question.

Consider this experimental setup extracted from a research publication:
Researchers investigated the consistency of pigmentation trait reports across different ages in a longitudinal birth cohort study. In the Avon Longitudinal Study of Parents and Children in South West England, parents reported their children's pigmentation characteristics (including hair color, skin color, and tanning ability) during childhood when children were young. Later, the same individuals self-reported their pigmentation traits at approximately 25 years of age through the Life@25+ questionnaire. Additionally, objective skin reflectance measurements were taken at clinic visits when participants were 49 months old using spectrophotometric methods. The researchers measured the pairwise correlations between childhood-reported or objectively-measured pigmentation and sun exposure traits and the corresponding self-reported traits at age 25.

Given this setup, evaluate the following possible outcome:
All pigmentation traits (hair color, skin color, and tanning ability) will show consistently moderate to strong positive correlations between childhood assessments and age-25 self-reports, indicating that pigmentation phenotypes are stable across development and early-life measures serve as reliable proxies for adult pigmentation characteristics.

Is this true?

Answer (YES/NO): YES